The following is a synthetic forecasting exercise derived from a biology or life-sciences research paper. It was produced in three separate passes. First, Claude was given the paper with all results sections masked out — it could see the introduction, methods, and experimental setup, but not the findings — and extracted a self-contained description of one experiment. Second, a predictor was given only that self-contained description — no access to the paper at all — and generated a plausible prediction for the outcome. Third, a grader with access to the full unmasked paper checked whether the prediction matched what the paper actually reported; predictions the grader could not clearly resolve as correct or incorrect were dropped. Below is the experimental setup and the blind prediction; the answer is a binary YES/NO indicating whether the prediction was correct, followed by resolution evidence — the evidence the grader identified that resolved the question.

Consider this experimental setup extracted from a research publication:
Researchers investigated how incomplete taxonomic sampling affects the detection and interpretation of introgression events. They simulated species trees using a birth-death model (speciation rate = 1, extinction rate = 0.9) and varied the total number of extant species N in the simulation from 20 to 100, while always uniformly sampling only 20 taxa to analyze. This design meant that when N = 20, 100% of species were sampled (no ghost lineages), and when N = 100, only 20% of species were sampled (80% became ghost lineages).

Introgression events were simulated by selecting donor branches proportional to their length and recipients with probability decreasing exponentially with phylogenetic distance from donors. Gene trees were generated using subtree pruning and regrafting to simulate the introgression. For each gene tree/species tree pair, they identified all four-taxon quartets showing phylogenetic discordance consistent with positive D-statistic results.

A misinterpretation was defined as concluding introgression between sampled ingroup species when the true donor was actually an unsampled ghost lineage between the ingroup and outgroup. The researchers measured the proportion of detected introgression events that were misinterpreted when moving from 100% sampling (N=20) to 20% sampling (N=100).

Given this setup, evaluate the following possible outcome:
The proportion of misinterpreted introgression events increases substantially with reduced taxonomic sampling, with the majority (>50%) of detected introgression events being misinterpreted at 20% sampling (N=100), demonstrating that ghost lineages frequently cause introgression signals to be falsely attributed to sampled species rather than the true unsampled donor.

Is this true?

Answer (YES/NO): YES